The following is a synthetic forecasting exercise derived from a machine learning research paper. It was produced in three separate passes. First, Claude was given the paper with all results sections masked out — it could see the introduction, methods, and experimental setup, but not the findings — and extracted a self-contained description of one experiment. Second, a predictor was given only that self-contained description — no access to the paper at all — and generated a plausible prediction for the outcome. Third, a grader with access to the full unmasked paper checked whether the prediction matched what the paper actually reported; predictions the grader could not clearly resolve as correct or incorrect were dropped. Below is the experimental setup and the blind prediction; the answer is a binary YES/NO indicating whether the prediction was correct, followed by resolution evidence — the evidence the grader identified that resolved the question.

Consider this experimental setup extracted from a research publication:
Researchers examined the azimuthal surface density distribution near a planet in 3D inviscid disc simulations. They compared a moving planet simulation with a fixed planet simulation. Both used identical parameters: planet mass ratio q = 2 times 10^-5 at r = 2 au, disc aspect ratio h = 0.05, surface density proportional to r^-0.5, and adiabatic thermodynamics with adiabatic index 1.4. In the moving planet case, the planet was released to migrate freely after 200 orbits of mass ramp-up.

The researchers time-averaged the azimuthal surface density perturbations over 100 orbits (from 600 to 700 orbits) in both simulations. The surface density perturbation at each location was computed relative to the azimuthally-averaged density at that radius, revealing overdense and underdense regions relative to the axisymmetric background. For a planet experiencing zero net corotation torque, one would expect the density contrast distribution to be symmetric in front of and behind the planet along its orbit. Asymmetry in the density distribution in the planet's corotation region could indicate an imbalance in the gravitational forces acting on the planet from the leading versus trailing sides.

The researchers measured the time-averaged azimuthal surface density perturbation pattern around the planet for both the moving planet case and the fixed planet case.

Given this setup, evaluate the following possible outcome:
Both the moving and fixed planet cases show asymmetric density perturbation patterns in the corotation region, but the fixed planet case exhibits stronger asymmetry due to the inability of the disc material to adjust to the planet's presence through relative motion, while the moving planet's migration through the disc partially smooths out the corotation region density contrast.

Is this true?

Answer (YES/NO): NO